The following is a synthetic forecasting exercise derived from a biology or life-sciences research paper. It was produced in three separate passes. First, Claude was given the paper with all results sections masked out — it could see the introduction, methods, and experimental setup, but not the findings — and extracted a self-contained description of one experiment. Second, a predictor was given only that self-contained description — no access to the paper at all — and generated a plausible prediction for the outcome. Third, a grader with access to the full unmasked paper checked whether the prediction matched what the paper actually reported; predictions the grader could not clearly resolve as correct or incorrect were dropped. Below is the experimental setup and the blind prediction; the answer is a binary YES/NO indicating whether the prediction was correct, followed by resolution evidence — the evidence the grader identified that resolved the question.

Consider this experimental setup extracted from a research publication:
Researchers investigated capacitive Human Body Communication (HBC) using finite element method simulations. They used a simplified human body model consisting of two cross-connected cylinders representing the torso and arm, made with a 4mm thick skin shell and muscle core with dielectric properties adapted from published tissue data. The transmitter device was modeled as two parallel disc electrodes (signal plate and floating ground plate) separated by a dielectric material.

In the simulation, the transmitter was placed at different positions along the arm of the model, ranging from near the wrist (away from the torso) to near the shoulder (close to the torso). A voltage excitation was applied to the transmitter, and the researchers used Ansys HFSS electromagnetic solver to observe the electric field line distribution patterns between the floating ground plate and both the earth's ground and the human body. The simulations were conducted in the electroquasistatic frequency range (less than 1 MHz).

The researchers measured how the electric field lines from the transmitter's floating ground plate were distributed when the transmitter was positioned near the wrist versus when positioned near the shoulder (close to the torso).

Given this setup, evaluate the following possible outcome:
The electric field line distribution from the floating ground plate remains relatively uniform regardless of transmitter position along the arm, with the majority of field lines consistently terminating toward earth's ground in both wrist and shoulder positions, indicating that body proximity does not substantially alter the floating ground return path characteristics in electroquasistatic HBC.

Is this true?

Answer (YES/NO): NO